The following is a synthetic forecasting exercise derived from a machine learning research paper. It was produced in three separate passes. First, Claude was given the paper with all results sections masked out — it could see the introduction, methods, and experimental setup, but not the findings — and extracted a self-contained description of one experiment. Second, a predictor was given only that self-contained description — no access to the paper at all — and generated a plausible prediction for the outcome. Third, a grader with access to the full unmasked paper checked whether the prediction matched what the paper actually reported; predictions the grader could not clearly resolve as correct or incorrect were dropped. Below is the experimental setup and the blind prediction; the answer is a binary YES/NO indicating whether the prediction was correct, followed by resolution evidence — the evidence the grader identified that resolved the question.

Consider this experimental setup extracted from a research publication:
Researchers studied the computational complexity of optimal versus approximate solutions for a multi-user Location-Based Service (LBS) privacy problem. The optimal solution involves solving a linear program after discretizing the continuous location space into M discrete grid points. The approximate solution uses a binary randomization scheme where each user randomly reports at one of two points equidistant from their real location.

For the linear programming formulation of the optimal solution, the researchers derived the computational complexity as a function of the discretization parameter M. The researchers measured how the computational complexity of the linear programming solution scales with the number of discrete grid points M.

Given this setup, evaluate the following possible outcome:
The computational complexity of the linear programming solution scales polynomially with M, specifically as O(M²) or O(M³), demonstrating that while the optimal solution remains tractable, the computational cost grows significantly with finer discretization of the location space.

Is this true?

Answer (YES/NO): NO